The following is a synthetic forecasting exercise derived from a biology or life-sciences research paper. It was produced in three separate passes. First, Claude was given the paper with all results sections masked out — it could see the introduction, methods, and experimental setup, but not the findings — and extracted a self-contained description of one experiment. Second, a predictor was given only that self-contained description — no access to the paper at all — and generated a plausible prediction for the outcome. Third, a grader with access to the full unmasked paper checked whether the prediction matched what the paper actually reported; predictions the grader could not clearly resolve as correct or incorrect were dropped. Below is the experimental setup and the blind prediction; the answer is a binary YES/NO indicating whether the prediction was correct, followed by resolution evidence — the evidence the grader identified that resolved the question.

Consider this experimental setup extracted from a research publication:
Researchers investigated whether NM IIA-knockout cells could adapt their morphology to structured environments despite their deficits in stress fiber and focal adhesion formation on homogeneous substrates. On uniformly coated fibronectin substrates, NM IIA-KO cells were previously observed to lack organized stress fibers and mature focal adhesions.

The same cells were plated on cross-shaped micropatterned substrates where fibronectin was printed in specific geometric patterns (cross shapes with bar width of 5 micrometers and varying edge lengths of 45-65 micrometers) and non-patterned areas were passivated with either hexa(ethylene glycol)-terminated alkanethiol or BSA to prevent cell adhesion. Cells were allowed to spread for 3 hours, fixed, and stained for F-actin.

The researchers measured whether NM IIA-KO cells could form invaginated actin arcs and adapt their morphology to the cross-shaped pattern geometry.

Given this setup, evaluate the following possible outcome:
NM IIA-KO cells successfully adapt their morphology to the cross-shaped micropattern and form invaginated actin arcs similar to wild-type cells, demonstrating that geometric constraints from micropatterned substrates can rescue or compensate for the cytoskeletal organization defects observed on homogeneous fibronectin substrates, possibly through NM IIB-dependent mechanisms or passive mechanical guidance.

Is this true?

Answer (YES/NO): YES